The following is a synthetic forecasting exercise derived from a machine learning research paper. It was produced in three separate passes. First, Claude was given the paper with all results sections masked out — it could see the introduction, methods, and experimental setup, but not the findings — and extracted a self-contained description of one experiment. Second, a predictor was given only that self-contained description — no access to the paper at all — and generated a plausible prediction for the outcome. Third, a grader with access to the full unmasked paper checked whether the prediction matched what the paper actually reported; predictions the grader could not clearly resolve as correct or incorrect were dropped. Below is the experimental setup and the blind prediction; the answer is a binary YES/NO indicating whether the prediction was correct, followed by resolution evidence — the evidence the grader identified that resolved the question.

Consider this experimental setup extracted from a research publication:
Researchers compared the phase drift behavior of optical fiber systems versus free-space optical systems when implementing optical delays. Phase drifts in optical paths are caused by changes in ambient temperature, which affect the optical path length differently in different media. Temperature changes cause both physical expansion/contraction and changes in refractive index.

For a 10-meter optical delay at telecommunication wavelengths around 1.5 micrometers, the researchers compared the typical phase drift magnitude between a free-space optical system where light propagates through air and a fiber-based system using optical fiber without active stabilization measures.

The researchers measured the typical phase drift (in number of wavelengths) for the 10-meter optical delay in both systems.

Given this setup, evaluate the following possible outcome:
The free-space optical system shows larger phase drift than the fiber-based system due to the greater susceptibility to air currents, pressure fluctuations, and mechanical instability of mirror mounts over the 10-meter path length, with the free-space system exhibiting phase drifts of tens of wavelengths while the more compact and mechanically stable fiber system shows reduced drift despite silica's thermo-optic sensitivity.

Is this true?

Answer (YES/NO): NO